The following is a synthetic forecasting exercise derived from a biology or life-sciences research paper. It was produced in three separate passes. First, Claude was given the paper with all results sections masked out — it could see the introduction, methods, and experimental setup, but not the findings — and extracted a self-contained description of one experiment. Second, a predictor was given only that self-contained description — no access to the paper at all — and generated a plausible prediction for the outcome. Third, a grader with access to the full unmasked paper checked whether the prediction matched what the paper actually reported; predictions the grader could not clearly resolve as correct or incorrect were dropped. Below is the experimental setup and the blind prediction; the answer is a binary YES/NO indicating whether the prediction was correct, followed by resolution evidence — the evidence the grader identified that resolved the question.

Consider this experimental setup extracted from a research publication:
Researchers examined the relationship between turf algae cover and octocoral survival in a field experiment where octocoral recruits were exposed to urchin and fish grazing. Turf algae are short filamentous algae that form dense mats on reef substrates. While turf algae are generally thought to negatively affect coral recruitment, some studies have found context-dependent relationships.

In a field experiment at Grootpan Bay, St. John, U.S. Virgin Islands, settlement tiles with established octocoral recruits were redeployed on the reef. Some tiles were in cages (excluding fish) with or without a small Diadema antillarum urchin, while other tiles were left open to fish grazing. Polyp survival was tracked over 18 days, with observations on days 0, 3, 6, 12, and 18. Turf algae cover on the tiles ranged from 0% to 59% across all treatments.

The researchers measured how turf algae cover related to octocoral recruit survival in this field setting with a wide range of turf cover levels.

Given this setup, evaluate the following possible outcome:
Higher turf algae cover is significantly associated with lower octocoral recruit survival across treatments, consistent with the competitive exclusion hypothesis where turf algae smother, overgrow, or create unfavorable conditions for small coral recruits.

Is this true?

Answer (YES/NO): YES